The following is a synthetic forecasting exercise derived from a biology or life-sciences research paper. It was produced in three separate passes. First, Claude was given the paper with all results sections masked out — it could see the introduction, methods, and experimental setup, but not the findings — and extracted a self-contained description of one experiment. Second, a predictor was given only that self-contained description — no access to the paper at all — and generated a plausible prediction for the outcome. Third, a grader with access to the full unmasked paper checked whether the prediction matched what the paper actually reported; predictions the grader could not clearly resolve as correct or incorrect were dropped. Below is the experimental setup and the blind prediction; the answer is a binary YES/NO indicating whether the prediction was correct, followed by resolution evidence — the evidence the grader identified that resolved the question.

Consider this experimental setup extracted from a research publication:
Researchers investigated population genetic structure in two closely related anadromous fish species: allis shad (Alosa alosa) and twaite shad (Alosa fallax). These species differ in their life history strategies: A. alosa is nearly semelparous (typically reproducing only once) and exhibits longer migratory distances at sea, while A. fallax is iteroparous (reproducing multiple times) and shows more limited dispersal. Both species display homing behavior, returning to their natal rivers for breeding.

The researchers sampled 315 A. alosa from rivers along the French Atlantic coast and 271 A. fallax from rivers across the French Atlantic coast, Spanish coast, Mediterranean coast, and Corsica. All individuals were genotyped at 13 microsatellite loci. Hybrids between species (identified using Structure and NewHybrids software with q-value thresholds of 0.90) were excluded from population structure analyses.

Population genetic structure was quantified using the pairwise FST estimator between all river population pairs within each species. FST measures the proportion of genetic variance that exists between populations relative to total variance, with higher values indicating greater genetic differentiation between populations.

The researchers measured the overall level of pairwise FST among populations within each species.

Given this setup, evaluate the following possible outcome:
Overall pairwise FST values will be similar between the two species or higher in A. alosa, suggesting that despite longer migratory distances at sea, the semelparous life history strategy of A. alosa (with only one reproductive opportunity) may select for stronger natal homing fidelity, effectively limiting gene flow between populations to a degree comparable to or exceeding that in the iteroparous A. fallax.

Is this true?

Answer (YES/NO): NO